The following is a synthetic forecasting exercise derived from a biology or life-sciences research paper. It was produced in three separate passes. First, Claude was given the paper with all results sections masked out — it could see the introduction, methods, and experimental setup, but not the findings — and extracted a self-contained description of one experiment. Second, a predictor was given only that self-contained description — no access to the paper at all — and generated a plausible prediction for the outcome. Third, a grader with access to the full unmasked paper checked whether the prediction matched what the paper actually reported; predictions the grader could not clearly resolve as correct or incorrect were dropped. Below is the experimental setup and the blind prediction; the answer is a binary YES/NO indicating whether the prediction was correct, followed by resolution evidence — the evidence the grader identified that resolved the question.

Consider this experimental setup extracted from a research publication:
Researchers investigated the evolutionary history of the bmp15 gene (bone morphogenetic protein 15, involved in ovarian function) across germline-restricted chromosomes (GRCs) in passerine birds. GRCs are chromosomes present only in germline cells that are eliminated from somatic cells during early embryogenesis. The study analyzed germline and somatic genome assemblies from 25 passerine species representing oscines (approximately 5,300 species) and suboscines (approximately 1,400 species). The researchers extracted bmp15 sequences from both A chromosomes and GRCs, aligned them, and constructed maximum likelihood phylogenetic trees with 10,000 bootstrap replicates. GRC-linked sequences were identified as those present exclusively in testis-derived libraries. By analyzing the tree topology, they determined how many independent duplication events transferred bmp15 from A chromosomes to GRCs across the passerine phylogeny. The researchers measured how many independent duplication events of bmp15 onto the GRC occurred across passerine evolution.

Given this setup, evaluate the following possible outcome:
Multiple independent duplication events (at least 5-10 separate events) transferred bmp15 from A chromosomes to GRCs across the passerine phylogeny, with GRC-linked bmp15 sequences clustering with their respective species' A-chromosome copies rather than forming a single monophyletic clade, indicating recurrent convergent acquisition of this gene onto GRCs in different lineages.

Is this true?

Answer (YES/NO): YES